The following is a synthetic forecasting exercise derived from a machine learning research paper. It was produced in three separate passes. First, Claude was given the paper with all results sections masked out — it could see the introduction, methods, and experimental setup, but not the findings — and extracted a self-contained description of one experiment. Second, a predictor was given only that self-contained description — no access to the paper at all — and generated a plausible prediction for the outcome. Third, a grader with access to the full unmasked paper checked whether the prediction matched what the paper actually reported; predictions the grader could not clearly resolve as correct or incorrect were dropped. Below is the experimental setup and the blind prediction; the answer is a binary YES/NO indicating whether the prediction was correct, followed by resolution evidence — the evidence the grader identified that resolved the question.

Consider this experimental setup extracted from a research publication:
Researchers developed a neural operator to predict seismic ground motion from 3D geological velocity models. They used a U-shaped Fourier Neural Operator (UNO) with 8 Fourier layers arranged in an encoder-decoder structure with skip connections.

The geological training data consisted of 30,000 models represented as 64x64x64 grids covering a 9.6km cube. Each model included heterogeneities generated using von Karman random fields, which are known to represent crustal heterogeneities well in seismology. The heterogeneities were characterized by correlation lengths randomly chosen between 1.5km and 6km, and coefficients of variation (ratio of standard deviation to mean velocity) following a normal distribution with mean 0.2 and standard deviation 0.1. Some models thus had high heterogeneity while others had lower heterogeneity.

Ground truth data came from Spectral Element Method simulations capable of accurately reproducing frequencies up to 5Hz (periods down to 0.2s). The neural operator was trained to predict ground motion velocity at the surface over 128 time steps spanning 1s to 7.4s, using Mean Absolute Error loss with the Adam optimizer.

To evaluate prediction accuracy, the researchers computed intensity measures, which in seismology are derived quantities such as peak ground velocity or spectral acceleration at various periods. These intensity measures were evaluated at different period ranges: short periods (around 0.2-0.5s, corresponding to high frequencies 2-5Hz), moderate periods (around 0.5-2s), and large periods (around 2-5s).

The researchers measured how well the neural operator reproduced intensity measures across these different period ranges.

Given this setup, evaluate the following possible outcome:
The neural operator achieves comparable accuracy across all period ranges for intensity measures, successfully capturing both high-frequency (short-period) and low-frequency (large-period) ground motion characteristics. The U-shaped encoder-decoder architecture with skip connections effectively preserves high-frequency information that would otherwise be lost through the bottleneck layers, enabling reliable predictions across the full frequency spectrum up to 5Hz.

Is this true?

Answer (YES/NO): NO